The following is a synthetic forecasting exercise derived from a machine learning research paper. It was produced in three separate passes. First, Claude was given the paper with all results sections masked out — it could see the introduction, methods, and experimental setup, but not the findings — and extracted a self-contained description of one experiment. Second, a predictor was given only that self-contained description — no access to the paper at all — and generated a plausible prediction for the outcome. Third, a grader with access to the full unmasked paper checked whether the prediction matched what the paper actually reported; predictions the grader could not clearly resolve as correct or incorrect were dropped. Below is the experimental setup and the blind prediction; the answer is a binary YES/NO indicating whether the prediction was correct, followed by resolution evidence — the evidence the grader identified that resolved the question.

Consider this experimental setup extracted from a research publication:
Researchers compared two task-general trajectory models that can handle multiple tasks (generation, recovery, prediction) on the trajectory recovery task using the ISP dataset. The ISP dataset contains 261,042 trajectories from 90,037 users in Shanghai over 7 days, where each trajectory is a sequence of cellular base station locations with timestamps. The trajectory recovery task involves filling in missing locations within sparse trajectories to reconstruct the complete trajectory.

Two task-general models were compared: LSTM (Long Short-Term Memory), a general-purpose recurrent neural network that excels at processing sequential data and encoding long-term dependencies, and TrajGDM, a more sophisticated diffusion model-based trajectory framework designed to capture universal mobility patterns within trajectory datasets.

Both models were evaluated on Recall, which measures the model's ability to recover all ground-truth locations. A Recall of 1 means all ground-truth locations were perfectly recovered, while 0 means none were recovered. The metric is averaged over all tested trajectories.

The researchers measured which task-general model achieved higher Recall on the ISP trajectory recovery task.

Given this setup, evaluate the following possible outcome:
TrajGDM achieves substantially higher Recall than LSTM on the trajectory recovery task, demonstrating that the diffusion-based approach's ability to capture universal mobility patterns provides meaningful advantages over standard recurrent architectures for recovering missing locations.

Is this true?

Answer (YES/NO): NO